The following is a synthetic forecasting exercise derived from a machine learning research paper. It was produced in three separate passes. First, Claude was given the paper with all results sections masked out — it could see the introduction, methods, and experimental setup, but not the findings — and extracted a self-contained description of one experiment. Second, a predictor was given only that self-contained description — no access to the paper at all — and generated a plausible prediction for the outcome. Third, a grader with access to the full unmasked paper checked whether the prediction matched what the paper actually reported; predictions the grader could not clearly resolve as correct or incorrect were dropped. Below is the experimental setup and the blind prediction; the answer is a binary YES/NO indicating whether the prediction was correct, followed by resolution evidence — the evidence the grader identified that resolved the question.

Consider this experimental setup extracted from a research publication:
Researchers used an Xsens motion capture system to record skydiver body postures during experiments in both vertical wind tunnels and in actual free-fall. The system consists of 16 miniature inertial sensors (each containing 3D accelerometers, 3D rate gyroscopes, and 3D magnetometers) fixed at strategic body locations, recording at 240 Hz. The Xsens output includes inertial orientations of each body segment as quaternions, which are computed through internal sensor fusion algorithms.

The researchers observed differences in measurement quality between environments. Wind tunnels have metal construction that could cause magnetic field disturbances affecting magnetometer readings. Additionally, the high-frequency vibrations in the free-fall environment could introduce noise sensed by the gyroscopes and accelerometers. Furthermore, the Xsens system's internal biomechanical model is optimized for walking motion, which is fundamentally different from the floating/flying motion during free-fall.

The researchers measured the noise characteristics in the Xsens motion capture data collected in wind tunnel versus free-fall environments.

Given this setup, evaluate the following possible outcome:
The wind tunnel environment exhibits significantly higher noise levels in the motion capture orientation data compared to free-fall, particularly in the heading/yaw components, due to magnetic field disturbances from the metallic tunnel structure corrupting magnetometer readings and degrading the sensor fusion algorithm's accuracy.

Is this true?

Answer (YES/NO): NO